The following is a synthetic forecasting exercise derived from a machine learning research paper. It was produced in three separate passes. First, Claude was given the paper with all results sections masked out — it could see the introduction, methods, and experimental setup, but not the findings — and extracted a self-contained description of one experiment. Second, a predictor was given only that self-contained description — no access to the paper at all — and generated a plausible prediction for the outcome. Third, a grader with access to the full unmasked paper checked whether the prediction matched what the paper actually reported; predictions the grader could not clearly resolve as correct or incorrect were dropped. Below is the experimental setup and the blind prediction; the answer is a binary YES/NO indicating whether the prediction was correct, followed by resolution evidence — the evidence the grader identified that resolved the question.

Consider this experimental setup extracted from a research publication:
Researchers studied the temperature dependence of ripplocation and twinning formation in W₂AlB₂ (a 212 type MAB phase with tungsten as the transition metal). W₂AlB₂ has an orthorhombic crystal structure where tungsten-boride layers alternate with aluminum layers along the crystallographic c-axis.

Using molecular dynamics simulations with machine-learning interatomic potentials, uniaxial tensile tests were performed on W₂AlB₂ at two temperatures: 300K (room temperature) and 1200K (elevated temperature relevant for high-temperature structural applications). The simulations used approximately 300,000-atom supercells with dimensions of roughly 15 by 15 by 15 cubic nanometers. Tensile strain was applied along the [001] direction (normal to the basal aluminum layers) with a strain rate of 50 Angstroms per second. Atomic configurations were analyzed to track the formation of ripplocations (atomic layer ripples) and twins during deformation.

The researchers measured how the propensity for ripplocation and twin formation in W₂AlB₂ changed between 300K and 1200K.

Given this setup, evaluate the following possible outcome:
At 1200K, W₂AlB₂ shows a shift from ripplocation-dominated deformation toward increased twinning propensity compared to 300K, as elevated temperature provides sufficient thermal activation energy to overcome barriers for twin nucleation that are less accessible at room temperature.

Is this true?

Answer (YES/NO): NO